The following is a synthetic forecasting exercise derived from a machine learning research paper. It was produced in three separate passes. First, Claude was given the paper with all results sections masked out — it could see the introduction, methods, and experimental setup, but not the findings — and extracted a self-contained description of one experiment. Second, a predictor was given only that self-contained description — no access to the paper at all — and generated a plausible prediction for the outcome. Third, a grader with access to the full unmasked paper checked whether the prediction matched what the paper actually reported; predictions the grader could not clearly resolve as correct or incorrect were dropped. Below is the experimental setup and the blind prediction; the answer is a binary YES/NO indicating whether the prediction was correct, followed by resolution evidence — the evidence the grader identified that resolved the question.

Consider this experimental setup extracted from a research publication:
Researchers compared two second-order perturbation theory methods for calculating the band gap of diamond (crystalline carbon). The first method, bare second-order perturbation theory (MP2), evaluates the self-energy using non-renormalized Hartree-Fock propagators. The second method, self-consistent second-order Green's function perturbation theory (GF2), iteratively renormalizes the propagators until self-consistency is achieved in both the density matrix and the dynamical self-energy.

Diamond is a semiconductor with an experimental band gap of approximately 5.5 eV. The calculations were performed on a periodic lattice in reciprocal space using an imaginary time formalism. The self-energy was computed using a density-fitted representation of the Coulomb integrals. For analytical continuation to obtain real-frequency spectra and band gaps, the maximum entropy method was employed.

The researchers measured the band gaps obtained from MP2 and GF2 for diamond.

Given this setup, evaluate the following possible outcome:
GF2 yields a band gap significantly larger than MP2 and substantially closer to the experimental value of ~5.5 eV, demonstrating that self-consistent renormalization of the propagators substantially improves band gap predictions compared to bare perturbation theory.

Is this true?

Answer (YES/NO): NO